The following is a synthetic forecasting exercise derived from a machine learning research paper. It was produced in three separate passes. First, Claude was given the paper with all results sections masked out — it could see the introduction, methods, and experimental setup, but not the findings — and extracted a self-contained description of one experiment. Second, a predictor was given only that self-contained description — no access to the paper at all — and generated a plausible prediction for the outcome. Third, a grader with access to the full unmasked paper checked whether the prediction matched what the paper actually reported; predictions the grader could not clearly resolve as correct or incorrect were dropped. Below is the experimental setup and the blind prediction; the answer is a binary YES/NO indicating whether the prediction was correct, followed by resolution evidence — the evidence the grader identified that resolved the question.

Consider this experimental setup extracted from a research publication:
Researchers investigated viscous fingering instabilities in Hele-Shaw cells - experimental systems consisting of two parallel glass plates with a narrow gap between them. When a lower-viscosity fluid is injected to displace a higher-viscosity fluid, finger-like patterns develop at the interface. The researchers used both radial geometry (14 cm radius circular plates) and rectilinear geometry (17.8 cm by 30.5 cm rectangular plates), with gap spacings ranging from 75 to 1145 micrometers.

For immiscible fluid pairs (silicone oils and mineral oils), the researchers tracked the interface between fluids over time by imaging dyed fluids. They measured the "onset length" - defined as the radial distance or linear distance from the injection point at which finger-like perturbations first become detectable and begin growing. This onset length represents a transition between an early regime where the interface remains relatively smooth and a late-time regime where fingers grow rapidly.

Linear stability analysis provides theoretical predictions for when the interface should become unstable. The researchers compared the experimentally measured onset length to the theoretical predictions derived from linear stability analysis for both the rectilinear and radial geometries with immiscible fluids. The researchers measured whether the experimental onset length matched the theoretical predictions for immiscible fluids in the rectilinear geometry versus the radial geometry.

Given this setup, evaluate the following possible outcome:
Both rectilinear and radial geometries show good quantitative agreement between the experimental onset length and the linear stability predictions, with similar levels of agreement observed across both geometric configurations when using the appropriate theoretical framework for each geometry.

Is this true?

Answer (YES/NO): NO